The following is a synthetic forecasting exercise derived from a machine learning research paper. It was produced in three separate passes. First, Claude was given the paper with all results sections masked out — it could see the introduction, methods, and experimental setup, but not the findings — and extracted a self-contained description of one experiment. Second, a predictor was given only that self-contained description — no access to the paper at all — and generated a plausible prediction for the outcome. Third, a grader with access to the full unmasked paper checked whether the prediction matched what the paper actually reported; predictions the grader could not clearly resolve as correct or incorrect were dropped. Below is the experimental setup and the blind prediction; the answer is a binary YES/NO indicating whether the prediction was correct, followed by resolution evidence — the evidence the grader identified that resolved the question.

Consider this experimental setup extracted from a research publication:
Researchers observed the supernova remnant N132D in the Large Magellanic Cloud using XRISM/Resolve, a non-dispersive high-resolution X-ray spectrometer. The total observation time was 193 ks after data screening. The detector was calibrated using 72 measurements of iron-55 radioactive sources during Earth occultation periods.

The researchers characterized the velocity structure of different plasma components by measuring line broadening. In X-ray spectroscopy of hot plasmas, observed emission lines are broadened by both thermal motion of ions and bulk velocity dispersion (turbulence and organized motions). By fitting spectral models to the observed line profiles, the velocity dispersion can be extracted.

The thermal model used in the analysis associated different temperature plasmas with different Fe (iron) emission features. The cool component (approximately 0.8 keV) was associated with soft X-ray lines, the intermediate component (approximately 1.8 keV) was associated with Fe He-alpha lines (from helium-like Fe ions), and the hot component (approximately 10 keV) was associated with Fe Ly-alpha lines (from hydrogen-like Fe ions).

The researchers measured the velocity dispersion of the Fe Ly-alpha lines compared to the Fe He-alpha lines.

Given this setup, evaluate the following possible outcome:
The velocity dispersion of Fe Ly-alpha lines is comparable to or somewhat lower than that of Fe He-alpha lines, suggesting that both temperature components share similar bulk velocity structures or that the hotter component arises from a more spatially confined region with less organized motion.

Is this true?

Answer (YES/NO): NO